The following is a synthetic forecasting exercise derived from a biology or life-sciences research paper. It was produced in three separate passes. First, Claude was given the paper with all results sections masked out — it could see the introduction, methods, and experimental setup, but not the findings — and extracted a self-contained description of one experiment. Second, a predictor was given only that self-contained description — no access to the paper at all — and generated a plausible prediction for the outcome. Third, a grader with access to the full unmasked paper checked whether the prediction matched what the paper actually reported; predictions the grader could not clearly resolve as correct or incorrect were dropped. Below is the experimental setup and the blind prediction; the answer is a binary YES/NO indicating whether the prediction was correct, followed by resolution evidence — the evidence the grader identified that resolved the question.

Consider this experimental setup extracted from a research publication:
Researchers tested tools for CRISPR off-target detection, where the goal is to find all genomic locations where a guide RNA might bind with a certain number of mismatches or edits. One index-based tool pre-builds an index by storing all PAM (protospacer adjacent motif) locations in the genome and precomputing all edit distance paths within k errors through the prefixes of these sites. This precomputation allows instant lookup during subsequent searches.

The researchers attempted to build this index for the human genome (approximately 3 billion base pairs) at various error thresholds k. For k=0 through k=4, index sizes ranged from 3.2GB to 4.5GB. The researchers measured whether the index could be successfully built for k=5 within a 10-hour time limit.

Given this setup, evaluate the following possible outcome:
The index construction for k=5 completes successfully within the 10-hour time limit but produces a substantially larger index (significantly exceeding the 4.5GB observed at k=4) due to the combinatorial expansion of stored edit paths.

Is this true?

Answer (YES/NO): NO